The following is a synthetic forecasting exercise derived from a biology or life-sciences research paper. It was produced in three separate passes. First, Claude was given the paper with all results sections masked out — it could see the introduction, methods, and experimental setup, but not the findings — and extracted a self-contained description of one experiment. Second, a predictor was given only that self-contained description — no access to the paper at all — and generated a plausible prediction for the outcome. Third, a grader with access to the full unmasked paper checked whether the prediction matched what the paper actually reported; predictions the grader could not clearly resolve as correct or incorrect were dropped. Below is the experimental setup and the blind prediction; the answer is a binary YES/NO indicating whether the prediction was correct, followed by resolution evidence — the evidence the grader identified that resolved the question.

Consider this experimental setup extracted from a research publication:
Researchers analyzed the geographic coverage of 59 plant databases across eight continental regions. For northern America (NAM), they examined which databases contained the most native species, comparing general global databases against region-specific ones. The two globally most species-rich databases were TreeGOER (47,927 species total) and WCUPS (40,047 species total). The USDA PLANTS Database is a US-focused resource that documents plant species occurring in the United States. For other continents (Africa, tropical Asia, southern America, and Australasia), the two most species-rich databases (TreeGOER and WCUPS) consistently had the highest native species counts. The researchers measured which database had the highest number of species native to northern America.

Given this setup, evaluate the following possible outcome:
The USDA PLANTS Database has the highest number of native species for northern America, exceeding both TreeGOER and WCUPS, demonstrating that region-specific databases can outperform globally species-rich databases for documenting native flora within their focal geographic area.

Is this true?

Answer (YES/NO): YES